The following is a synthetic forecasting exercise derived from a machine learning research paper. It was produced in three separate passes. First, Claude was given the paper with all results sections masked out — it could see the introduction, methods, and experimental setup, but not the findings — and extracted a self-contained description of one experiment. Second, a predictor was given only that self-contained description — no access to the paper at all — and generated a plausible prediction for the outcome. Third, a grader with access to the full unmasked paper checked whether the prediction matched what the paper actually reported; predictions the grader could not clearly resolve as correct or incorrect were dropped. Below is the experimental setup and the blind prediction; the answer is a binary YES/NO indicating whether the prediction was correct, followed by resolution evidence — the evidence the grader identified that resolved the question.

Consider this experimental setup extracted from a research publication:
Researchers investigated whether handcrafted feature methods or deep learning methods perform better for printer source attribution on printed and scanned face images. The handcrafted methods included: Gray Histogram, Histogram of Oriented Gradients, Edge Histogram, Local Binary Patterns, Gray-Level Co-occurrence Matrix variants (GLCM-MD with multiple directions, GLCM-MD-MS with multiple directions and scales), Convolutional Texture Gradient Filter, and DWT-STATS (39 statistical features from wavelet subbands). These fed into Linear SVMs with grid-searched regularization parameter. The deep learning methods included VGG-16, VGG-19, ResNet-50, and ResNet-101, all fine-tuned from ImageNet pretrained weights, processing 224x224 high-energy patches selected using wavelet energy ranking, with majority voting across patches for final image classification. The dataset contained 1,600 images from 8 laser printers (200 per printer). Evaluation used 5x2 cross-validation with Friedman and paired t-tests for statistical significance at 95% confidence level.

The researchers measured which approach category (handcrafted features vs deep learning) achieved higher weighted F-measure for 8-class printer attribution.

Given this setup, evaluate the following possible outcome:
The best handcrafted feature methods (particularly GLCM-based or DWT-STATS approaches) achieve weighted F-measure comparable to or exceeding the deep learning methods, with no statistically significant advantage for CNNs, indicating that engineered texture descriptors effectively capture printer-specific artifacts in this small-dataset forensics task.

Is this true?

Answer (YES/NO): NO